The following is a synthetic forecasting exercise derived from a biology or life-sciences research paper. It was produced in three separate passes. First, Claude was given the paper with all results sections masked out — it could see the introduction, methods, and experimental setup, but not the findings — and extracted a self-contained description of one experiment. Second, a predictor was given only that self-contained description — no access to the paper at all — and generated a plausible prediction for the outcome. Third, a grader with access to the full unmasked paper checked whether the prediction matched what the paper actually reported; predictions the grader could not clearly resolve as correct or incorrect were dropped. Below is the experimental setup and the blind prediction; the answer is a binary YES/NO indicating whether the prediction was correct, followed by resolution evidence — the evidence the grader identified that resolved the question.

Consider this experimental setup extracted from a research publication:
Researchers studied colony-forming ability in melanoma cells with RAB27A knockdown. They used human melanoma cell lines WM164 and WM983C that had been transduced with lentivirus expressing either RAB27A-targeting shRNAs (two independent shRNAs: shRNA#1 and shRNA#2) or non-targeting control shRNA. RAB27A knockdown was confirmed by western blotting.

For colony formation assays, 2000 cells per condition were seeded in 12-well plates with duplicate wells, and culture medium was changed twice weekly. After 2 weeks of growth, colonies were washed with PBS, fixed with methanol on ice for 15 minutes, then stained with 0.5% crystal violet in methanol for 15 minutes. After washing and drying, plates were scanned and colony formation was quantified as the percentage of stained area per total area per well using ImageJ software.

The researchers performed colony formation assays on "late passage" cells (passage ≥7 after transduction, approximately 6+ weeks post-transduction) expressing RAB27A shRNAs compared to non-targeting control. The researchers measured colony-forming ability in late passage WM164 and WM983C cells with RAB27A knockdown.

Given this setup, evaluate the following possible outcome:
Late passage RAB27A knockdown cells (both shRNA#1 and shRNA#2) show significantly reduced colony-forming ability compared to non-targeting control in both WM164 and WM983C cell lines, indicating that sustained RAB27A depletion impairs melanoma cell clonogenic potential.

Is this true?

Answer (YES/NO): NO